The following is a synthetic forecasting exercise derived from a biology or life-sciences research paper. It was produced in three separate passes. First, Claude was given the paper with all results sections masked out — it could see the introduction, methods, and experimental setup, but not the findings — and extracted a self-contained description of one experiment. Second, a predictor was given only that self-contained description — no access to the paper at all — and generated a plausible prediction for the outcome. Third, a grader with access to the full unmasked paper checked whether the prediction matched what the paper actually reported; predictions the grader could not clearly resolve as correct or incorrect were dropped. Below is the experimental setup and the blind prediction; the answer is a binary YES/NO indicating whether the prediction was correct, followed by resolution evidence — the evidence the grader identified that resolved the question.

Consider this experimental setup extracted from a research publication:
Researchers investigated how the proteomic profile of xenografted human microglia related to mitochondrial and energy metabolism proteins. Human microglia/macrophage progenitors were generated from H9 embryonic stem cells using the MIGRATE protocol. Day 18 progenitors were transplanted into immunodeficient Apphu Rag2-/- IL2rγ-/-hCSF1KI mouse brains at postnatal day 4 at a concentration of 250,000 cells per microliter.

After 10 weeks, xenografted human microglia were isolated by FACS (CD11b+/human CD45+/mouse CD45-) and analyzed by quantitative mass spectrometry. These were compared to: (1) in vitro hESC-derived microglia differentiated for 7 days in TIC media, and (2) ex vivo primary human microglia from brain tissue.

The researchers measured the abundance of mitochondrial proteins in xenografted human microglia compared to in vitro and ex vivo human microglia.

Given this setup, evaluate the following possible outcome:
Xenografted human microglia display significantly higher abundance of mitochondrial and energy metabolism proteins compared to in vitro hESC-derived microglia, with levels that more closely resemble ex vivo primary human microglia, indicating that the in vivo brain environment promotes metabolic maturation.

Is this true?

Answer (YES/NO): NO